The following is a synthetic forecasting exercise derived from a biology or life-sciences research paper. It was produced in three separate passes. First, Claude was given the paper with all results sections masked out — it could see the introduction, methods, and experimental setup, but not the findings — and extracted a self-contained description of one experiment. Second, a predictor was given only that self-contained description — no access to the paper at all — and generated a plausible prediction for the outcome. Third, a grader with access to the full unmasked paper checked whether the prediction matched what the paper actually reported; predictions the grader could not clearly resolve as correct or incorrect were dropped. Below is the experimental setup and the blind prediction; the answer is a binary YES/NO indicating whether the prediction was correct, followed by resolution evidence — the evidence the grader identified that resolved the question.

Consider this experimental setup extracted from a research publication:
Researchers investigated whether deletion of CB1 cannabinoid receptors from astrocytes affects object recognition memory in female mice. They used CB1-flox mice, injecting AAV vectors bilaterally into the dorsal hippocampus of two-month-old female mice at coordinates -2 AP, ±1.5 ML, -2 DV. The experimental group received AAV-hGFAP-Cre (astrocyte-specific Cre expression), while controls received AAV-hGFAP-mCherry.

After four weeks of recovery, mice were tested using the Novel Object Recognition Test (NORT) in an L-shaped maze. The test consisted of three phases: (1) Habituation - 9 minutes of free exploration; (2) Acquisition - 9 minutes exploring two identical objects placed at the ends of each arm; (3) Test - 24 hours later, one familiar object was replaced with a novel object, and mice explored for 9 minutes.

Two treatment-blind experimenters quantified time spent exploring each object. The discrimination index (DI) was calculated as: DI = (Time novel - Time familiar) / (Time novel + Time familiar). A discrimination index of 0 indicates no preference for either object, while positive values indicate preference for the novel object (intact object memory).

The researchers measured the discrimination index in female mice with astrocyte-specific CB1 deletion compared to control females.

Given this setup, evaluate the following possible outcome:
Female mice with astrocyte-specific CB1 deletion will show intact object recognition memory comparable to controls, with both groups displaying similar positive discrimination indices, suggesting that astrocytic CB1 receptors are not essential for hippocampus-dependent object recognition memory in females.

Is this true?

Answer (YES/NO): YES